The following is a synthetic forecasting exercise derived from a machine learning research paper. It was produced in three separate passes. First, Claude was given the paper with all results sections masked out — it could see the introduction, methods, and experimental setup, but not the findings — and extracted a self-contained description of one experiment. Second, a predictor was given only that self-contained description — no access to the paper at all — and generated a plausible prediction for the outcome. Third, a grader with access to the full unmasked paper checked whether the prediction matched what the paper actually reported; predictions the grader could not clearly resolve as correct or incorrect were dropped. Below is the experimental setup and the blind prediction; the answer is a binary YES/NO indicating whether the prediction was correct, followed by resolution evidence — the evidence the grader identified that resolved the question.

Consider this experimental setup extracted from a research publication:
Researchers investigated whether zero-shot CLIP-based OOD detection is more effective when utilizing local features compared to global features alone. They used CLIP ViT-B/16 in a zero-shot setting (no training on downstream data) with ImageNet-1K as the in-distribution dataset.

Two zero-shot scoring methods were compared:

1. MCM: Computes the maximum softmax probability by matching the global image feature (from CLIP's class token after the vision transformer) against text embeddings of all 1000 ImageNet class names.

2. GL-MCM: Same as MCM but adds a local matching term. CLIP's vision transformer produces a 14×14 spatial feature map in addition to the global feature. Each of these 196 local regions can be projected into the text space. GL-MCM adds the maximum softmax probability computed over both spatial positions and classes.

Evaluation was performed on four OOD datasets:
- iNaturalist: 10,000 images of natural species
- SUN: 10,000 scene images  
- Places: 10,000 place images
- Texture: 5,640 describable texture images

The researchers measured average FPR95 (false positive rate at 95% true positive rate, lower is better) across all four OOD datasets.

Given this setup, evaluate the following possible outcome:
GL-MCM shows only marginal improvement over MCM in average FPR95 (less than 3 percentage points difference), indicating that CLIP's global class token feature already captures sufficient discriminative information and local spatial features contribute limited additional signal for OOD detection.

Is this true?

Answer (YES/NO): NO